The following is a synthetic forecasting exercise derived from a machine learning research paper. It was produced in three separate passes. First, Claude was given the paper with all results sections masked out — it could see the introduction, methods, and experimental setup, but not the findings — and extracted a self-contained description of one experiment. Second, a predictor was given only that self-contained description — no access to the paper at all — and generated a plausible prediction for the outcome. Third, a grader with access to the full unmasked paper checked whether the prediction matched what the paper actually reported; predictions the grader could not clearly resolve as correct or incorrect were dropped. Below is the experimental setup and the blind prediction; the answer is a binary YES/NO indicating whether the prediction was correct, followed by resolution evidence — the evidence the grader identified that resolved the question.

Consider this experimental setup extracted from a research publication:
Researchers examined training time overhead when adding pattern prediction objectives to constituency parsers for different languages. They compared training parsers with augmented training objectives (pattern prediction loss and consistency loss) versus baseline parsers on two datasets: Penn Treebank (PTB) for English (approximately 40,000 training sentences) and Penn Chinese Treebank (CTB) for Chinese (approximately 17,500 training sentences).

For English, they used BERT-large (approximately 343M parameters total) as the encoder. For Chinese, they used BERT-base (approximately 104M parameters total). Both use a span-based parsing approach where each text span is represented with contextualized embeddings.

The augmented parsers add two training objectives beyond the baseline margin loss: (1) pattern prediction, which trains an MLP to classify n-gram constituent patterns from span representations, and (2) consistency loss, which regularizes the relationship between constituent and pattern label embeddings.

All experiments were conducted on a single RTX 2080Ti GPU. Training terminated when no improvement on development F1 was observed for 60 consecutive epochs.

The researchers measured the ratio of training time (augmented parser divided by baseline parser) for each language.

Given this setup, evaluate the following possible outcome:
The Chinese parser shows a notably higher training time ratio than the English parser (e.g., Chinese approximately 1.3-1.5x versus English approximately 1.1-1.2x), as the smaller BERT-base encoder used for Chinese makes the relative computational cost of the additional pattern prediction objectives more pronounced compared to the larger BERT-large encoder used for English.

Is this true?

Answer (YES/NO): NO